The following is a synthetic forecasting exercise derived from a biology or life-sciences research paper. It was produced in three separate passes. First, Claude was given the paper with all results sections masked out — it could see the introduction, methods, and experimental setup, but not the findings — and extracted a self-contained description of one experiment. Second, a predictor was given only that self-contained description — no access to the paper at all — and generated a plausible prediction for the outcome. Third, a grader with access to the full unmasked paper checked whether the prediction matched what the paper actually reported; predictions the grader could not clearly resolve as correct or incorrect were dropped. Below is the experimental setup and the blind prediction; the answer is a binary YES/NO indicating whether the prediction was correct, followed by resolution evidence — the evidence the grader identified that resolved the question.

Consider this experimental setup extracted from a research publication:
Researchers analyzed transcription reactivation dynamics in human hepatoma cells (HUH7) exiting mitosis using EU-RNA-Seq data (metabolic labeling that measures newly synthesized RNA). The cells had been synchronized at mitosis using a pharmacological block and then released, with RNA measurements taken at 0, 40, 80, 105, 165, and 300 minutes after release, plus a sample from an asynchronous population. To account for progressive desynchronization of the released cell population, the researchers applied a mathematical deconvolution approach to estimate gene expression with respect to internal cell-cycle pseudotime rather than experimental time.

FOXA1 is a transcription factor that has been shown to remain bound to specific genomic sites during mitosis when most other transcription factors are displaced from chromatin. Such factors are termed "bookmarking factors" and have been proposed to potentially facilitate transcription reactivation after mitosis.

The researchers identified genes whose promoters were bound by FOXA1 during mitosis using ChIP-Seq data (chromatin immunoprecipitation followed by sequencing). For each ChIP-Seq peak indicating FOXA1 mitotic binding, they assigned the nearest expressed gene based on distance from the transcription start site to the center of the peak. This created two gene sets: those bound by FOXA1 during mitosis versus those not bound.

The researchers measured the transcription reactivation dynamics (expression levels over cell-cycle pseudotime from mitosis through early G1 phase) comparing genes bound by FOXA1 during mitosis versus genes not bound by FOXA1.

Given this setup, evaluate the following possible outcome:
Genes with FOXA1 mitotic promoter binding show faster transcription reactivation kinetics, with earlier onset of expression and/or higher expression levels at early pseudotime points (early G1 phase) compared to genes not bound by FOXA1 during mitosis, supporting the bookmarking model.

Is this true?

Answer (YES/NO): NO